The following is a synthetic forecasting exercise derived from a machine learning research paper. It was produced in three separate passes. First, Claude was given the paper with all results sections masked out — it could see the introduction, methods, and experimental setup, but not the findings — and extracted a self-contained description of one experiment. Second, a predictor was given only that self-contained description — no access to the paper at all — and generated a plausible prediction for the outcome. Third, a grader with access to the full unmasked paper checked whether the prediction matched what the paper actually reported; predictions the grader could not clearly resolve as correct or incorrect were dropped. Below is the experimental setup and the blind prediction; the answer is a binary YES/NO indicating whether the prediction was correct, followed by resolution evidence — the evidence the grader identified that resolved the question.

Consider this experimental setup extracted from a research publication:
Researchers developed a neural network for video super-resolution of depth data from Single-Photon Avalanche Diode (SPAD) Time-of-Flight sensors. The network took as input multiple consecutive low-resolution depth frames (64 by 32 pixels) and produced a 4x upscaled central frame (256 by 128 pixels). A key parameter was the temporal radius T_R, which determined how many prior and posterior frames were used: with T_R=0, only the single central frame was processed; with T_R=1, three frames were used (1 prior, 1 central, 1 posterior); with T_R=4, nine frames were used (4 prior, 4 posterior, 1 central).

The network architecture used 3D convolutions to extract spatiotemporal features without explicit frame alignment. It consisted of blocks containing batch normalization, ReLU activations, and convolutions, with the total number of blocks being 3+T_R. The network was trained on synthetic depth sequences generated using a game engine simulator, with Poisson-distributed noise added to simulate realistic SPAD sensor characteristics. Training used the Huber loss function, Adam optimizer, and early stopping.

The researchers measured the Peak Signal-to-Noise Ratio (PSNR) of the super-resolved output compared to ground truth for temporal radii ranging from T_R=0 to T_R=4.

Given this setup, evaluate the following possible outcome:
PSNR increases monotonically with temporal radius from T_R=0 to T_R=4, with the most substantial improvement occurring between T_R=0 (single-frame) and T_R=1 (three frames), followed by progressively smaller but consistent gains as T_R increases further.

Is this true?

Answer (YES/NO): NO